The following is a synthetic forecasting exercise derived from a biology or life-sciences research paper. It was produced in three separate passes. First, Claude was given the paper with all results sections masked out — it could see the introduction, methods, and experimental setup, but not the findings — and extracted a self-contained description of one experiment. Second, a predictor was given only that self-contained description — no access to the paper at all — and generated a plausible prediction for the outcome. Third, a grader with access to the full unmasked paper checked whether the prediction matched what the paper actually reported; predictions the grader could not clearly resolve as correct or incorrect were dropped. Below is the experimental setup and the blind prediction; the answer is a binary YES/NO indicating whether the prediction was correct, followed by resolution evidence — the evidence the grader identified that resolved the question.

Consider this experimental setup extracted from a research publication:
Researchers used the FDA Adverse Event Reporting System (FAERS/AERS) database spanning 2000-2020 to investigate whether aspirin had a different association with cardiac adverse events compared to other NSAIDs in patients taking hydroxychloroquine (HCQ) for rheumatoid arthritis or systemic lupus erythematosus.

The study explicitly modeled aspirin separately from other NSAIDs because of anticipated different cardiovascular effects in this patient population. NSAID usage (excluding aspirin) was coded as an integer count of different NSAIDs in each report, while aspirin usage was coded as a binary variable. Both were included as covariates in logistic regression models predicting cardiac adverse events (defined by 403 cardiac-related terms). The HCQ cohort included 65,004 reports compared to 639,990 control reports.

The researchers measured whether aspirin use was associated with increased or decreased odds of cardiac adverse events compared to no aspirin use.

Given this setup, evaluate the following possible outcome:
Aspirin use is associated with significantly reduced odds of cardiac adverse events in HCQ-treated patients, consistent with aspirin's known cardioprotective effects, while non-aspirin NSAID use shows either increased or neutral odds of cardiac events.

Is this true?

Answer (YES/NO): NO